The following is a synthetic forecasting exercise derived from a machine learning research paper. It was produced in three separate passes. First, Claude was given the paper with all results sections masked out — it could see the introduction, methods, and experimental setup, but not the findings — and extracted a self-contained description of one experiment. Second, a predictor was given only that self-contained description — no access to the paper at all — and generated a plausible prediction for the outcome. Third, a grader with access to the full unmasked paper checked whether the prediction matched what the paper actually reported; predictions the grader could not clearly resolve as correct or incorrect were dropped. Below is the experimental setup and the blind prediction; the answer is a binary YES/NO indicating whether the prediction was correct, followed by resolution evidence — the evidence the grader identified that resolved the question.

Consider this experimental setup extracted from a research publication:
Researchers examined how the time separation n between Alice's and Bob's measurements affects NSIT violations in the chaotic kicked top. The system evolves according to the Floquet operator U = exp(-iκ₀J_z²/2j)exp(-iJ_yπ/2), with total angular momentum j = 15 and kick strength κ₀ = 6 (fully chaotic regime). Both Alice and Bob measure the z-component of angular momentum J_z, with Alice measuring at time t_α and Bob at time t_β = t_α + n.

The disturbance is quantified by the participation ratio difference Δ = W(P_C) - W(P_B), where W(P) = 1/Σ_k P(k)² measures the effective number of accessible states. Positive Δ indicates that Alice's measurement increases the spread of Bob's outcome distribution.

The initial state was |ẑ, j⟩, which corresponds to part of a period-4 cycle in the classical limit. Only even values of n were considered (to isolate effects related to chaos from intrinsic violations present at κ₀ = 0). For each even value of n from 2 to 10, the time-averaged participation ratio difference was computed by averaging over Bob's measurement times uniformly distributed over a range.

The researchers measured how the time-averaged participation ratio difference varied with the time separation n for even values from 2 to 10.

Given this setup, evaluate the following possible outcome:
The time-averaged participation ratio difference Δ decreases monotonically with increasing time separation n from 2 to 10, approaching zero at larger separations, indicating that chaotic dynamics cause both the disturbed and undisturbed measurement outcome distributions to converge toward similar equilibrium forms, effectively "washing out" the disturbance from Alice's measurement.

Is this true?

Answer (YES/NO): NO